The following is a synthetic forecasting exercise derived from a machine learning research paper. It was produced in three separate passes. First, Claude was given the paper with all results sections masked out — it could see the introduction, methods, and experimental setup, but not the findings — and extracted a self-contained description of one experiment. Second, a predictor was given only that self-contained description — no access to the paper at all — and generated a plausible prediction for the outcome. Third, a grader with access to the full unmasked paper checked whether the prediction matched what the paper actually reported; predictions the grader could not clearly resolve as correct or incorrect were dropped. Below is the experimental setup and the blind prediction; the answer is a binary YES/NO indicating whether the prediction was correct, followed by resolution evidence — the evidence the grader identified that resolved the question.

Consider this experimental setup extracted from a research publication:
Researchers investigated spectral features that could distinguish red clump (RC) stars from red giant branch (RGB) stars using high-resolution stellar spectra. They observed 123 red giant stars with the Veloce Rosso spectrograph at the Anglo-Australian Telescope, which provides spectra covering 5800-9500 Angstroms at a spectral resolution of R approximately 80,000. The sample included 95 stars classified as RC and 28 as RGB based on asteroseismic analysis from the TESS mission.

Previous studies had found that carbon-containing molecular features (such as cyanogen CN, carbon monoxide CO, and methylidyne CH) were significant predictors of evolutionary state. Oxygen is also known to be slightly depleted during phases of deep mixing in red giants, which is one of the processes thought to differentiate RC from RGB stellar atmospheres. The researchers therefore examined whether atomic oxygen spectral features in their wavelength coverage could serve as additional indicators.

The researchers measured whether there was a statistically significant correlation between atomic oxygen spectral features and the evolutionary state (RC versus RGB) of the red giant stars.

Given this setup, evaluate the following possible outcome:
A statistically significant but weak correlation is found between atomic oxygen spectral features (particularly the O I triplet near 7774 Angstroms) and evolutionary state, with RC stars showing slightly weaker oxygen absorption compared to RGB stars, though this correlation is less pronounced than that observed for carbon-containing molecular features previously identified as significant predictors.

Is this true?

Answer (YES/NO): NO